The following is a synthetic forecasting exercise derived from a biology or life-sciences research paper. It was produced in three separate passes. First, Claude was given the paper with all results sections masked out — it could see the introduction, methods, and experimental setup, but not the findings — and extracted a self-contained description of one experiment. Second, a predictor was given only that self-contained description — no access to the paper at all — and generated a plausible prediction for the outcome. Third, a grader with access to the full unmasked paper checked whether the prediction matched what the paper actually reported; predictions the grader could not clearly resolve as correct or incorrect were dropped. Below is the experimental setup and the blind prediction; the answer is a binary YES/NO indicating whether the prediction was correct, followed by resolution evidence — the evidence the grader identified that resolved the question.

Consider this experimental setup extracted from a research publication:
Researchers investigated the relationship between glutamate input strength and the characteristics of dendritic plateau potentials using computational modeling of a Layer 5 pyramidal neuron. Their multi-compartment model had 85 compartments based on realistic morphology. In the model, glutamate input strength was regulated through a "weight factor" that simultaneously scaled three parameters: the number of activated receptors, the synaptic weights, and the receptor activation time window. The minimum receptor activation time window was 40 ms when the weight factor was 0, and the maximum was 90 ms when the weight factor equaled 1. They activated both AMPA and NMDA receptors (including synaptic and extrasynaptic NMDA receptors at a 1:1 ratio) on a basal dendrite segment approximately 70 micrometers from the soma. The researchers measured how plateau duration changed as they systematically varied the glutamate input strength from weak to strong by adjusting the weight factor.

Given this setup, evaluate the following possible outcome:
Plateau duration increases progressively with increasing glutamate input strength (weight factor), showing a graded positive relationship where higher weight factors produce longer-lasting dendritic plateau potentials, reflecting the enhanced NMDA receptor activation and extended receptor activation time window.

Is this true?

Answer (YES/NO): YES